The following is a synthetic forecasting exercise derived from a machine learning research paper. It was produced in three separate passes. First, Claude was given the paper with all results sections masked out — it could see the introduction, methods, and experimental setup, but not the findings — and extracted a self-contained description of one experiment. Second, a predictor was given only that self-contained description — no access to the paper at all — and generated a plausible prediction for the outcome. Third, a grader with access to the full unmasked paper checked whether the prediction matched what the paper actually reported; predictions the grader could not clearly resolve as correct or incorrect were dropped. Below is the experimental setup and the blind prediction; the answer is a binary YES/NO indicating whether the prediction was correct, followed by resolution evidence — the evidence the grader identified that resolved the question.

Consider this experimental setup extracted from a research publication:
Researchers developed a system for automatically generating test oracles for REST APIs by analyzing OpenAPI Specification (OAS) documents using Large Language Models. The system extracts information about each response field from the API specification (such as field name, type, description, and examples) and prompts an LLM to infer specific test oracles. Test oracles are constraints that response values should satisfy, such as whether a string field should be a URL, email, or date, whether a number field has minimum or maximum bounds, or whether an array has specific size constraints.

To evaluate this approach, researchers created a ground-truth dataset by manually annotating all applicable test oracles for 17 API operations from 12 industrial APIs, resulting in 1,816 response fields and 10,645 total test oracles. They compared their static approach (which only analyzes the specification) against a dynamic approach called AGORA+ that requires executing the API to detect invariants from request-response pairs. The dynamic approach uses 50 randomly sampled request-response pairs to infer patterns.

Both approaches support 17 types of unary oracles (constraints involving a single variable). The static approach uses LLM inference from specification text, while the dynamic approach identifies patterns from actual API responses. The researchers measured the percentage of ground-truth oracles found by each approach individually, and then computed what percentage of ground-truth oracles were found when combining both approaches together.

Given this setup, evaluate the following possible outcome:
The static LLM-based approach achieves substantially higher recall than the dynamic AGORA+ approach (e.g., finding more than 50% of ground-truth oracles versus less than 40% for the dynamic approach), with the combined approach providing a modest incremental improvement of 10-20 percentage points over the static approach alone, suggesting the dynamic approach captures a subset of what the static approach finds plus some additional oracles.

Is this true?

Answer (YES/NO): NO